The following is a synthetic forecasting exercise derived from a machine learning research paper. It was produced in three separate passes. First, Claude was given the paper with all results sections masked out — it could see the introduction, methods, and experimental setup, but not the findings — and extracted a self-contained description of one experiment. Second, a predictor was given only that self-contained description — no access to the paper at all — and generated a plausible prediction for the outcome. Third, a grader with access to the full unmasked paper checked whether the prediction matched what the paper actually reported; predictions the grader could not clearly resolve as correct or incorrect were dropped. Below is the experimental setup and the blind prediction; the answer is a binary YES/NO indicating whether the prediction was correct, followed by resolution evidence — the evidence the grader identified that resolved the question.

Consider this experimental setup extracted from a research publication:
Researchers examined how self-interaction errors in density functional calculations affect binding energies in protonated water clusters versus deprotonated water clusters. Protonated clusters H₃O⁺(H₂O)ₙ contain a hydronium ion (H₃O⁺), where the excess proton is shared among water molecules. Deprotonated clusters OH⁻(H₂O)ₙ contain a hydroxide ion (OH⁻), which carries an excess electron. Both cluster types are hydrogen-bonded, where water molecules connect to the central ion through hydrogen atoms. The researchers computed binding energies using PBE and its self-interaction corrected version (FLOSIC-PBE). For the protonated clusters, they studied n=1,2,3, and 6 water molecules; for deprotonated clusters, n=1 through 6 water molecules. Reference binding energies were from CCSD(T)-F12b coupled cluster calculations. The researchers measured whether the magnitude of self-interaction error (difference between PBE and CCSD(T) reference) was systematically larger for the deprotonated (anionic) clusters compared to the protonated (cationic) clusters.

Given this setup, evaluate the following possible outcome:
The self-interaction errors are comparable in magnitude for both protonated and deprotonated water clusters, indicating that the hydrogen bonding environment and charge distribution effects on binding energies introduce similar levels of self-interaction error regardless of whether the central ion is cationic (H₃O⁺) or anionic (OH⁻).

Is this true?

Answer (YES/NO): NO